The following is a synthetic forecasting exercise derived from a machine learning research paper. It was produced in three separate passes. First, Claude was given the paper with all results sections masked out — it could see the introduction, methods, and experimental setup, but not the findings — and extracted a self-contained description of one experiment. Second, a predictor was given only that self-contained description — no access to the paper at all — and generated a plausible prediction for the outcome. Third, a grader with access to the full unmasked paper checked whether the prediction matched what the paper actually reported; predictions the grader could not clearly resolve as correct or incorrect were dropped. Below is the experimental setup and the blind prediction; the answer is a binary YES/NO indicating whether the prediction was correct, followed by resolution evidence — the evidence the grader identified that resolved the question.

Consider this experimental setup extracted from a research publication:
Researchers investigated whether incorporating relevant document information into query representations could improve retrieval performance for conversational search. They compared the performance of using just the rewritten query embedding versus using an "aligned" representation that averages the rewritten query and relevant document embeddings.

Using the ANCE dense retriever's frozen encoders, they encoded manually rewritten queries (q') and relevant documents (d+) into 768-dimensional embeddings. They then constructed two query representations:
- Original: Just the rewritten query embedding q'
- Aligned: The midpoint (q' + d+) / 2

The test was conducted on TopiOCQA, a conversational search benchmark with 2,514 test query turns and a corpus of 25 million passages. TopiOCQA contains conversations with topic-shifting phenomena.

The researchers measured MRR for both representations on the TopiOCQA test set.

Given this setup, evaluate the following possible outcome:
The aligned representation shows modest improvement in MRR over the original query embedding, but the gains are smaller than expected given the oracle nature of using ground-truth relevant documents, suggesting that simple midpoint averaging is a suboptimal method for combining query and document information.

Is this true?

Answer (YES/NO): NO